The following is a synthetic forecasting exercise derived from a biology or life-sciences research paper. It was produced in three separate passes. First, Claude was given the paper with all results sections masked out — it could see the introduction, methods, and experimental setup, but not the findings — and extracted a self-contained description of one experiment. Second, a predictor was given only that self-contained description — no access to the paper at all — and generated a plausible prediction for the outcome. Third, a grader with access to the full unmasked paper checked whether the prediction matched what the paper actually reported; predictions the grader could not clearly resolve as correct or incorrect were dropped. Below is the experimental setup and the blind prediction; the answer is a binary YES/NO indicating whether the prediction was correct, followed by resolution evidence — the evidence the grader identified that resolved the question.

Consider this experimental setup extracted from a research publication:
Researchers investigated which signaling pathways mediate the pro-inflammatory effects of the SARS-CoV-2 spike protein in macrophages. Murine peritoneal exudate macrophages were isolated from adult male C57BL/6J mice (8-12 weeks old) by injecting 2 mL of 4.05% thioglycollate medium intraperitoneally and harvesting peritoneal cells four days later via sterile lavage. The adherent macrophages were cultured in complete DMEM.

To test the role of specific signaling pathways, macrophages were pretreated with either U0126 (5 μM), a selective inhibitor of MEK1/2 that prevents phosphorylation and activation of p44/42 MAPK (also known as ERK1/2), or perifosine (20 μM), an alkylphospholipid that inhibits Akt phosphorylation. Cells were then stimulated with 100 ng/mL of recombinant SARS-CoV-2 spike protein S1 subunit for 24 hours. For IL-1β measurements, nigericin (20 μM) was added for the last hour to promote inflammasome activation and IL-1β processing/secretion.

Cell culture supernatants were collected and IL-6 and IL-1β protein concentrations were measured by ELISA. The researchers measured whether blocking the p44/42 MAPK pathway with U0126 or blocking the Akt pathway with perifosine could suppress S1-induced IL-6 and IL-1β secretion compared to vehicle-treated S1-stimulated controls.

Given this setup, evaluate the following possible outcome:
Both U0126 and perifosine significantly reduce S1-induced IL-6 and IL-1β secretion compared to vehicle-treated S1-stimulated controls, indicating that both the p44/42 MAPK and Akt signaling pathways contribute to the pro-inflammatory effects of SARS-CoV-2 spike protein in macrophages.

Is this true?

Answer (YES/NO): NO